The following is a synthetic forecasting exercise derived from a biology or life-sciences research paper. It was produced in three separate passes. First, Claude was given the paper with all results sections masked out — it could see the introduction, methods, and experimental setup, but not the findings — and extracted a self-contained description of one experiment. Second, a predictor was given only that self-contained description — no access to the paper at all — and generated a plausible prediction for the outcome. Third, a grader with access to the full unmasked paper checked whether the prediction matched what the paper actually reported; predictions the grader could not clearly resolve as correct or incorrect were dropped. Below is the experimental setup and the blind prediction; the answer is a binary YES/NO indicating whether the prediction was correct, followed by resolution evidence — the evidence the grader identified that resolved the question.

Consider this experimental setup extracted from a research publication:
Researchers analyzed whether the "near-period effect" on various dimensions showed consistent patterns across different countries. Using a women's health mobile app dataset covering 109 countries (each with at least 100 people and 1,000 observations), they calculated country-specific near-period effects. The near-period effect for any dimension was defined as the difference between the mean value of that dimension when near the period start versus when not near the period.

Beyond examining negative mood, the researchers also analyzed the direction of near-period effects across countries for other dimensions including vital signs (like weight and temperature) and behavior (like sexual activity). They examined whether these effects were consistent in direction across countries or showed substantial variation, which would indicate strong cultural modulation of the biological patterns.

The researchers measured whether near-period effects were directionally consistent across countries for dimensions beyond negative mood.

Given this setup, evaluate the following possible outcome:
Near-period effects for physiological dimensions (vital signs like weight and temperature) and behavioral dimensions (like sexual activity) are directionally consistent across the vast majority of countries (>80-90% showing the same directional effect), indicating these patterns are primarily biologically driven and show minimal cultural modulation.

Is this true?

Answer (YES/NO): YES